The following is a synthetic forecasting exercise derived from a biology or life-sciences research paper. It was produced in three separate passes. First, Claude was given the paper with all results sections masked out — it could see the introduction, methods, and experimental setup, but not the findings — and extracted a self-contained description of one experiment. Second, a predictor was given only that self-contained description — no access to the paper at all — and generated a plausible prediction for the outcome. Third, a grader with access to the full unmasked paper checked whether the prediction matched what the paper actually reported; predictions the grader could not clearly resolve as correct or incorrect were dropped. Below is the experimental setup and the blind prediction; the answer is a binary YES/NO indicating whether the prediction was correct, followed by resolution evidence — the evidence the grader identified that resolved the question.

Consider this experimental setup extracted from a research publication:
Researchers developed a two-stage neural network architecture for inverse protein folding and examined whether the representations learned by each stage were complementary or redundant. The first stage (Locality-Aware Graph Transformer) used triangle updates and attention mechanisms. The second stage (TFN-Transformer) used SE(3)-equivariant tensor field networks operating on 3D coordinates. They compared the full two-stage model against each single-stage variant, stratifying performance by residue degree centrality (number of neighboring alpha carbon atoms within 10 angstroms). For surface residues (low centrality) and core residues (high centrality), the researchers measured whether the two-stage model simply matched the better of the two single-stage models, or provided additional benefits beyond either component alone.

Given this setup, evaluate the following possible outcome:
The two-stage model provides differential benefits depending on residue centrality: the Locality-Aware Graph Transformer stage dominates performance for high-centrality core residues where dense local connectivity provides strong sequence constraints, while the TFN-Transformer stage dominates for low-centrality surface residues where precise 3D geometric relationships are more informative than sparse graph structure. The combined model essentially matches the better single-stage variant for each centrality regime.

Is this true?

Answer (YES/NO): NO